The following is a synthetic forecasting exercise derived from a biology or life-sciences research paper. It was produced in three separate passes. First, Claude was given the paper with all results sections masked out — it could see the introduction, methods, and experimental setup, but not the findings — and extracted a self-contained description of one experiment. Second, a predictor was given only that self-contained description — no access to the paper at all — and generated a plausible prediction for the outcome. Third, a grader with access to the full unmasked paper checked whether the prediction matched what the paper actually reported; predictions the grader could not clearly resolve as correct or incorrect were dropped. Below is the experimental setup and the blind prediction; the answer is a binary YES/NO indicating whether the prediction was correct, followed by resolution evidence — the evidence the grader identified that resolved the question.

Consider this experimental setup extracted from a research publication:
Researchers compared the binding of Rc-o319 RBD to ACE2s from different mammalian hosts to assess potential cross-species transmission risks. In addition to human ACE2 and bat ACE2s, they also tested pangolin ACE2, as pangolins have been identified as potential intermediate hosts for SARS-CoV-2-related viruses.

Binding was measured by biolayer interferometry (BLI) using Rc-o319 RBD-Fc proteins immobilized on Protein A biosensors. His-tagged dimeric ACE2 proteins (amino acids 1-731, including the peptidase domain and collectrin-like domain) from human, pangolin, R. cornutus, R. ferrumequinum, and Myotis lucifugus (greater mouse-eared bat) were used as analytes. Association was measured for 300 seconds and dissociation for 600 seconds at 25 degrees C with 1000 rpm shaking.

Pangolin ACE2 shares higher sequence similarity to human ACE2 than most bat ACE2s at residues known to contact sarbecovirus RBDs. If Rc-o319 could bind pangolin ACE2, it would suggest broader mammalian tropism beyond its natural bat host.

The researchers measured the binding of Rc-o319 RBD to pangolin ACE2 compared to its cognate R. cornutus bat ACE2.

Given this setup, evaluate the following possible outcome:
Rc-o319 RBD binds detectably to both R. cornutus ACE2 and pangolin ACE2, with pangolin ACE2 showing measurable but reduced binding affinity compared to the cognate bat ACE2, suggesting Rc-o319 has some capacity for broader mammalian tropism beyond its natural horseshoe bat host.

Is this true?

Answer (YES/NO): NO